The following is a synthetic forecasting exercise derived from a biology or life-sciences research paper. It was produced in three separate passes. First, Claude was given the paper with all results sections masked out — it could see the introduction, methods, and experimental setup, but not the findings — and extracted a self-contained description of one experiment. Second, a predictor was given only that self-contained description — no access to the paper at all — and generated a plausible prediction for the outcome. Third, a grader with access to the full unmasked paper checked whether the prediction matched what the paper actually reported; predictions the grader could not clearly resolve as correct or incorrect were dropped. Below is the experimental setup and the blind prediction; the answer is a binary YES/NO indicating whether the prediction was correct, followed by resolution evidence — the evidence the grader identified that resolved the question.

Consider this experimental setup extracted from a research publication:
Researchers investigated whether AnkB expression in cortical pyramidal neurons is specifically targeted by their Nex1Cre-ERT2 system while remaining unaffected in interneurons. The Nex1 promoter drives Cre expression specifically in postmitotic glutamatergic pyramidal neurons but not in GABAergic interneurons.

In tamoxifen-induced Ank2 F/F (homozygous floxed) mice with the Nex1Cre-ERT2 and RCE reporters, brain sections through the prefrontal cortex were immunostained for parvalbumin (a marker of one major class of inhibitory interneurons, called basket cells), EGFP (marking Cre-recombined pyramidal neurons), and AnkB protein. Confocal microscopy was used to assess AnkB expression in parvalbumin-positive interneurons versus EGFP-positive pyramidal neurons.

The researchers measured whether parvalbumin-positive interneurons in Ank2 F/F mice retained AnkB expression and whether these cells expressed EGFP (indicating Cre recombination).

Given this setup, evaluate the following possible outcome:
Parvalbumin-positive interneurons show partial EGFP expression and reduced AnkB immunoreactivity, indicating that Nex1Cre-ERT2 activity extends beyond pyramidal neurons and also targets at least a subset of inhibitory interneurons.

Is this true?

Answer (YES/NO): NO